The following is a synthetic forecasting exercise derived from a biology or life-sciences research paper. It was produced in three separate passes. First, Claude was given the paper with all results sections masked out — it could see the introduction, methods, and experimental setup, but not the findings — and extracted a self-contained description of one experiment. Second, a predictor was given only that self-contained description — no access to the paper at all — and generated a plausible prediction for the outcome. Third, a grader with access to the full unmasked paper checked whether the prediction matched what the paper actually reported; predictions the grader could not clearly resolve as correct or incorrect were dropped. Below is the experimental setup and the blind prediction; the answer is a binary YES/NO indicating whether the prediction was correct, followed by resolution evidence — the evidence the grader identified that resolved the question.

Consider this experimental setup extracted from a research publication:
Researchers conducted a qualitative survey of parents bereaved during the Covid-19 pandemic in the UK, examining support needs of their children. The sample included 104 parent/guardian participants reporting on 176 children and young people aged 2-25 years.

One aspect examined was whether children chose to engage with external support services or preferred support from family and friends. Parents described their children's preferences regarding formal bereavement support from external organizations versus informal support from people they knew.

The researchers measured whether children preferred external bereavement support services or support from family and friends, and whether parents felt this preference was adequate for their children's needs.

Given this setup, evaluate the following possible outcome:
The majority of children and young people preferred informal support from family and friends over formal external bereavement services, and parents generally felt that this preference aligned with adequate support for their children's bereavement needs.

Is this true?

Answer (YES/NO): NO